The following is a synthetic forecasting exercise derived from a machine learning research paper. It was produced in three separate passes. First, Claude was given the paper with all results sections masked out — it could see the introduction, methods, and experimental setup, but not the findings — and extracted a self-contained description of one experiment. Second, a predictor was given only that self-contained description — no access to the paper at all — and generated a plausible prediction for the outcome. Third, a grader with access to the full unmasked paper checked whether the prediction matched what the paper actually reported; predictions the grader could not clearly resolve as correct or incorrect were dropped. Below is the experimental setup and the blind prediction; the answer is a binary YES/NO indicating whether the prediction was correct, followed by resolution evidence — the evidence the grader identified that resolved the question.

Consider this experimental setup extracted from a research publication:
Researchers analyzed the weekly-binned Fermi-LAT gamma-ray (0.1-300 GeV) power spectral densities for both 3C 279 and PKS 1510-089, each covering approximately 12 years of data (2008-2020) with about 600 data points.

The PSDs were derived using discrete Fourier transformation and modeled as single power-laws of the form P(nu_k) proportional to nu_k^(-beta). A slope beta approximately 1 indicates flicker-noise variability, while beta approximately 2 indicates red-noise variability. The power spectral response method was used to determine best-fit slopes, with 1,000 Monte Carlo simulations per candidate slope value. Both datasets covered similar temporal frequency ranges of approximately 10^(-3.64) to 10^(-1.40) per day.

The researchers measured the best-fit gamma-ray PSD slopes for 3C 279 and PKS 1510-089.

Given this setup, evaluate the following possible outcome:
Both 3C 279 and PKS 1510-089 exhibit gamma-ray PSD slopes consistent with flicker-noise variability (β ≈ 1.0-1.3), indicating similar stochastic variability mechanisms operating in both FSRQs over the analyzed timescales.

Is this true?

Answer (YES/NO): YES